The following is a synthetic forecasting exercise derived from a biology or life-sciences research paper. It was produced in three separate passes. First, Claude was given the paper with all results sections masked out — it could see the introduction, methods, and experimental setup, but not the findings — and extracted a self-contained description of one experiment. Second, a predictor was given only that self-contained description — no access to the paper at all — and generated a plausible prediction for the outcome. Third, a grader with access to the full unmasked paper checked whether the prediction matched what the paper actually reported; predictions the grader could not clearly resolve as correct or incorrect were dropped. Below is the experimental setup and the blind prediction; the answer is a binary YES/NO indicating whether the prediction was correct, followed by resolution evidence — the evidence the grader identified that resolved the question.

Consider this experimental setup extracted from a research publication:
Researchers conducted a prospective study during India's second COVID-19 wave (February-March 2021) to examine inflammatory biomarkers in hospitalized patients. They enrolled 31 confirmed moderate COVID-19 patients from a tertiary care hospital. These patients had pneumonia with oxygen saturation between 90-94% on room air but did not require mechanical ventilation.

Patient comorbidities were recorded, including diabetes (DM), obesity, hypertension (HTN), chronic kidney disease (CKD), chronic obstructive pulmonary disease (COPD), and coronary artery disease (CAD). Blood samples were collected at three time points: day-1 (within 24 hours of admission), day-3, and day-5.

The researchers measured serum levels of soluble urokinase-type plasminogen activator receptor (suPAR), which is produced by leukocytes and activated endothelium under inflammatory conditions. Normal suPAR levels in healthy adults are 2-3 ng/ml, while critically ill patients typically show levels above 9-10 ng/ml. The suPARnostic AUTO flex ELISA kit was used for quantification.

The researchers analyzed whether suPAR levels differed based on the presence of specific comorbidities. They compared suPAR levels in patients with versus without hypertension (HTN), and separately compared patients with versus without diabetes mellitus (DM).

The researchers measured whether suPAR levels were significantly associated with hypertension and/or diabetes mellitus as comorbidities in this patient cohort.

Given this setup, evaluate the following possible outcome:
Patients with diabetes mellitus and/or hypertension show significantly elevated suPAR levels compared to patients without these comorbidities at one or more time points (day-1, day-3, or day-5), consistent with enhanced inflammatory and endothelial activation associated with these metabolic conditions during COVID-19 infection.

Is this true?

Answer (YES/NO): YES